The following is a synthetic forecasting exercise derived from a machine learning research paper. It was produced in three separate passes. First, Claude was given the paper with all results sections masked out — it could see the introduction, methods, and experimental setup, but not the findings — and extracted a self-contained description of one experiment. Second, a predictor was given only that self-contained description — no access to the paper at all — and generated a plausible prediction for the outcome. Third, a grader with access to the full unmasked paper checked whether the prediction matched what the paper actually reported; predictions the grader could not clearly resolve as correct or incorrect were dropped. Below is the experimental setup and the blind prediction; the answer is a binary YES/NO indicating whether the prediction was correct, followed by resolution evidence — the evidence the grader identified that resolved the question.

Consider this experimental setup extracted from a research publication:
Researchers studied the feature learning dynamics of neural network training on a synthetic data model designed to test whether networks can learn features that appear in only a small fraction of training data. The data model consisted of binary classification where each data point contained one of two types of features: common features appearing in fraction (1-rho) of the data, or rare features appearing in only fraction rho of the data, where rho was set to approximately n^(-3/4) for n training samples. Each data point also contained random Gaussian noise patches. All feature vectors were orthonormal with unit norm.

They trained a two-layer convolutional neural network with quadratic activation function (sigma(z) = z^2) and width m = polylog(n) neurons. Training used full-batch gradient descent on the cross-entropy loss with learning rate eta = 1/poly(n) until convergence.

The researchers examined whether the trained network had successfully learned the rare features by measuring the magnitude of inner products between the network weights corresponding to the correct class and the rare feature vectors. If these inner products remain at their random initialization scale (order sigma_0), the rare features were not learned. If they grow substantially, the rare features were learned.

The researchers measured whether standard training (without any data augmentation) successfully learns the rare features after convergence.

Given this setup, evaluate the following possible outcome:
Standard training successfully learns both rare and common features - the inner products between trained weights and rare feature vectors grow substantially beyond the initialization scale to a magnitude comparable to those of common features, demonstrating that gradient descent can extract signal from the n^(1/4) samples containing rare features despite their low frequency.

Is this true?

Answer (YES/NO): NO